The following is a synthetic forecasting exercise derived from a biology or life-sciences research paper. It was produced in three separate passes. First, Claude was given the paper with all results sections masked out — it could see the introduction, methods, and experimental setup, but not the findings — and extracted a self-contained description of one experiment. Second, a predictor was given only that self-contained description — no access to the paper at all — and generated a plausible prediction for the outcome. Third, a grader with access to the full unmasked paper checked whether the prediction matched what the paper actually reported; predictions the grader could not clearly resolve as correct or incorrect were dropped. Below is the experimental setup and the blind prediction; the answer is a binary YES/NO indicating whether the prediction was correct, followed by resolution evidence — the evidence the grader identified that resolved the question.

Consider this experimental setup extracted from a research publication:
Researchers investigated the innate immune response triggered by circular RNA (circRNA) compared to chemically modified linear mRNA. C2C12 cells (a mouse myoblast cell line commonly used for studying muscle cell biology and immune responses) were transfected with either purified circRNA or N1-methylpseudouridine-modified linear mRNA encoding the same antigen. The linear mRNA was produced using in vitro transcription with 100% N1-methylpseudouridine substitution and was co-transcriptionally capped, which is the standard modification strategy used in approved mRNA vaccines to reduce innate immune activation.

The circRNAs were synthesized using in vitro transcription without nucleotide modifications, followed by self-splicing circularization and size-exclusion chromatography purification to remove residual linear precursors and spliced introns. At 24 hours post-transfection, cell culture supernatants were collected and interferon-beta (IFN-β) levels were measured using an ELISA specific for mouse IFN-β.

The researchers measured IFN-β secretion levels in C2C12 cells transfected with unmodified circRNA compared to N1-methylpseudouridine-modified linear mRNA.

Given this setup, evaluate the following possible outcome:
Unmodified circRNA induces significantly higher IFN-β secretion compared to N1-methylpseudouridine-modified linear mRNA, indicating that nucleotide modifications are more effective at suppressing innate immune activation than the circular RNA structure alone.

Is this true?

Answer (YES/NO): NO